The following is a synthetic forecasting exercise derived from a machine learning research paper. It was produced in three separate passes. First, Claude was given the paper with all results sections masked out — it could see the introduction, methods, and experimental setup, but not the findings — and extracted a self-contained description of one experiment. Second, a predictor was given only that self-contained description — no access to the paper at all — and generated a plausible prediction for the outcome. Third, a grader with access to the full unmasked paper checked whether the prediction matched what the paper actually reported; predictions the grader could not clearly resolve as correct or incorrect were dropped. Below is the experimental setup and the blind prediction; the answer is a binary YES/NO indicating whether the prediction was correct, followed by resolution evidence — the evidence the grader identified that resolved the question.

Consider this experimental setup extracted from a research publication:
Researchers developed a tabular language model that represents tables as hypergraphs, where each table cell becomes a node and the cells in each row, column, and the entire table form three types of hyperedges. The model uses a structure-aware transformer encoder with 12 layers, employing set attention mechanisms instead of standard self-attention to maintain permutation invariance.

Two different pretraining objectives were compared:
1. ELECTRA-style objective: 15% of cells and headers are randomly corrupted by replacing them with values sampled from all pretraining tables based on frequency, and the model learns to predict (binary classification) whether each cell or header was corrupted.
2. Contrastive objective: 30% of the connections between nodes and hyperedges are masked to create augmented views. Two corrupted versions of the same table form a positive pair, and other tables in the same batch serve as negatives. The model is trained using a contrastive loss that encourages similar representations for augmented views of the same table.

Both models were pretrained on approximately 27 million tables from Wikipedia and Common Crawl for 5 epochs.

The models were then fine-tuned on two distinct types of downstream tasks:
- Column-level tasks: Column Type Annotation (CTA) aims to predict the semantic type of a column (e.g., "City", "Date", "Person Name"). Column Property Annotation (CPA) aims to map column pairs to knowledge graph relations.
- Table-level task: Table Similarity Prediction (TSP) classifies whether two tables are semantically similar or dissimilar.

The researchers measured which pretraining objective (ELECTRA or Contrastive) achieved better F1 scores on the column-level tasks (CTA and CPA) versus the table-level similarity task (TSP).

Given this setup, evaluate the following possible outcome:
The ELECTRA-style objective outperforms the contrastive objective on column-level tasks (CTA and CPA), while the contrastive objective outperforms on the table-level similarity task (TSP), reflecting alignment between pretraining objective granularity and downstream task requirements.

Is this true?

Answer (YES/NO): YES